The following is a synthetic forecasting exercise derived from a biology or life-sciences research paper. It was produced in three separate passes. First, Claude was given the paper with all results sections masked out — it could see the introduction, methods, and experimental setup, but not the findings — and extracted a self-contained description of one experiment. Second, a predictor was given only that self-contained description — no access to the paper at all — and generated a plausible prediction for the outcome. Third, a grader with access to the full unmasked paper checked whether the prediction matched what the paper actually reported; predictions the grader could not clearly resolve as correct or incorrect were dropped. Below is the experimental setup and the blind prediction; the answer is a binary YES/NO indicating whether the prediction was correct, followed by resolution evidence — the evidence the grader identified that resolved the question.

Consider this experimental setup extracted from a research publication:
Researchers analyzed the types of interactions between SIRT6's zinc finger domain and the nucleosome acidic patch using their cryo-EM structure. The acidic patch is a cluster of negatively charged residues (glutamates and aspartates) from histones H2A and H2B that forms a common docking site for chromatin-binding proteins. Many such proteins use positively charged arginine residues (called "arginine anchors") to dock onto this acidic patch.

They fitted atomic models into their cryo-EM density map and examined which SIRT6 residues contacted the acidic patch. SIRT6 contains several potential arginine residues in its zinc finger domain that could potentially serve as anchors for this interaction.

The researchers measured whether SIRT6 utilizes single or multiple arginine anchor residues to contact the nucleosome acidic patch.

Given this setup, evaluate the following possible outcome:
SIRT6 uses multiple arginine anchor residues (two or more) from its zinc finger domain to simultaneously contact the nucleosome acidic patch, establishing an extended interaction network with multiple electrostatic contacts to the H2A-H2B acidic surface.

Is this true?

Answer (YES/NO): YES